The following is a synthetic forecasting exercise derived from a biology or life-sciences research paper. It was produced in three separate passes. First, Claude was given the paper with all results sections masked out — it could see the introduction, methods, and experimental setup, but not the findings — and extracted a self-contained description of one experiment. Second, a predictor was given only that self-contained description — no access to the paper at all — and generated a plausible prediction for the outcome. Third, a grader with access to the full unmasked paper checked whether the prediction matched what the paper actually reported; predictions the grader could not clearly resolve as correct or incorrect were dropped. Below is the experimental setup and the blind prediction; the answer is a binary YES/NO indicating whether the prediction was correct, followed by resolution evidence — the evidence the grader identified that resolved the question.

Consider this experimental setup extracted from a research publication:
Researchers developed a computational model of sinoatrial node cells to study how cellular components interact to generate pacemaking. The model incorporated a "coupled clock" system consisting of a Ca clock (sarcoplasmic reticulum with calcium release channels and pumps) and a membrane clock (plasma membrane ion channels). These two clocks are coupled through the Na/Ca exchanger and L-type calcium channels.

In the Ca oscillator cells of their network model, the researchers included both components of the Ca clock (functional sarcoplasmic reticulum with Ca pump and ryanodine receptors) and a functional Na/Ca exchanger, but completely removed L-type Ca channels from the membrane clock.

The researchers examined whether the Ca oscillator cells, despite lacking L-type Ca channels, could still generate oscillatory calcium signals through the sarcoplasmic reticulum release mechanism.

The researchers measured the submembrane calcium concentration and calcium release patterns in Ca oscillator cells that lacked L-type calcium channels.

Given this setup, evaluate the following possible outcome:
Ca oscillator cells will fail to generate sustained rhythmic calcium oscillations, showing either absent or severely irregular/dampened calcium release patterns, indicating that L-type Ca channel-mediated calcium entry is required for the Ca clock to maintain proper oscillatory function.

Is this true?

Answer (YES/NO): NO